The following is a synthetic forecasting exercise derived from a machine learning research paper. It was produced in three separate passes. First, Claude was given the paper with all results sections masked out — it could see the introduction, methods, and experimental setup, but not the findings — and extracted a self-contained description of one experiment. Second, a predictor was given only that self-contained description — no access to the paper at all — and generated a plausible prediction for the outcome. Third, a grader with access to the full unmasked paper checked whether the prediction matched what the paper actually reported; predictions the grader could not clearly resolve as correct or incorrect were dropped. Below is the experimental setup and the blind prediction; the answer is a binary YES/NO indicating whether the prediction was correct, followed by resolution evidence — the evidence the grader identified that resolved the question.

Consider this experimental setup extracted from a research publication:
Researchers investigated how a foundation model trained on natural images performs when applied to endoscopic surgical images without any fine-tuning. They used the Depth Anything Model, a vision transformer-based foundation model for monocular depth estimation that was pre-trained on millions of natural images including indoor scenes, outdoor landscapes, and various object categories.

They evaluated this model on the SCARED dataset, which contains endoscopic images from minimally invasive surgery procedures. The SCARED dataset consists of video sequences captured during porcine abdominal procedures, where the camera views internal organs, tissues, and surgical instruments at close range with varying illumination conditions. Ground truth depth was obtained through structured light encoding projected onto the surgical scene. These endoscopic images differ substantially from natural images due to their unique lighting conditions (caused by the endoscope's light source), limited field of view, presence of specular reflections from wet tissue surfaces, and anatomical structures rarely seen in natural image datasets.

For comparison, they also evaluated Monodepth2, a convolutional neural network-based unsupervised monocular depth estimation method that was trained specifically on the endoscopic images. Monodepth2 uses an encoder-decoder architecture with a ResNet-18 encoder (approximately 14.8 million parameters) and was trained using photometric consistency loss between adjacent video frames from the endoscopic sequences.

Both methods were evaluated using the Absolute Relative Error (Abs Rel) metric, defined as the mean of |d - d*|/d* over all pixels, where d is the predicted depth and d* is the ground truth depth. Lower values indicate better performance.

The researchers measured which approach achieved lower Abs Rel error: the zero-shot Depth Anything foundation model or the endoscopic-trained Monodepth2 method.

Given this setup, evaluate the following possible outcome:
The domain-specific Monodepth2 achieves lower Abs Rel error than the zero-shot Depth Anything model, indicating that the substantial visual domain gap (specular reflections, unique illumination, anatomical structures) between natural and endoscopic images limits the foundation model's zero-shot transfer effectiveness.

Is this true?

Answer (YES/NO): YES